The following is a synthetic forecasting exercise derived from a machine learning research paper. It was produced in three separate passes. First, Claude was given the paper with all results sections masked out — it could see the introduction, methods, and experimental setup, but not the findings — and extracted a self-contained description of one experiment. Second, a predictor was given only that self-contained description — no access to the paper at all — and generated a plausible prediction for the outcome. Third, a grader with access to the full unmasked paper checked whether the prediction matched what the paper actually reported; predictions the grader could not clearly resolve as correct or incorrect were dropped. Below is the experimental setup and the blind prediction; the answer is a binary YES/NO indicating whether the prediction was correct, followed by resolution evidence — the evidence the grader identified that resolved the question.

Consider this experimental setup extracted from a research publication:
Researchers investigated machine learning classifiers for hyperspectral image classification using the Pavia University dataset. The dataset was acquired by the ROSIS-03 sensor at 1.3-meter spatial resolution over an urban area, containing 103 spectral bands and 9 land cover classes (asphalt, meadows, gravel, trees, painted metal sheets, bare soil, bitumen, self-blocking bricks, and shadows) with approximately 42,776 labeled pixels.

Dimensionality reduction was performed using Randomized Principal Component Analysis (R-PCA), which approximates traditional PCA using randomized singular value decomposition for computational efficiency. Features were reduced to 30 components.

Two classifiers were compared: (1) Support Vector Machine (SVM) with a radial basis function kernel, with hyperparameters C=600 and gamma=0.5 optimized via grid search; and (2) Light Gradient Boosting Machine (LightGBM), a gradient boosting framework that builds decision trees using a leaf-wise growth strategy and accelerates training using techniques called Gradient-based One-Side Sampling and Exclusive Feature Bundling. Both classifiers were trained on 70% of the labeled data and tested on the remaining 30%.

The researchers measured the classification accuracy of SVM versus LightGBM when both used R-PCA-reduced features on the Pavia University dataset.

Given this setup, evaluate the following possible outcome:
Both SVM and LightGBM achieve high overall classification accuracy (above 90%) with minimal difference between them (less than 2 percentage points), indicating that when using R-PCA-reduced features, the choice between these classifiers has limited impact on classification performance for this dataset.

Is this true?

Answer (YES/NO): YES